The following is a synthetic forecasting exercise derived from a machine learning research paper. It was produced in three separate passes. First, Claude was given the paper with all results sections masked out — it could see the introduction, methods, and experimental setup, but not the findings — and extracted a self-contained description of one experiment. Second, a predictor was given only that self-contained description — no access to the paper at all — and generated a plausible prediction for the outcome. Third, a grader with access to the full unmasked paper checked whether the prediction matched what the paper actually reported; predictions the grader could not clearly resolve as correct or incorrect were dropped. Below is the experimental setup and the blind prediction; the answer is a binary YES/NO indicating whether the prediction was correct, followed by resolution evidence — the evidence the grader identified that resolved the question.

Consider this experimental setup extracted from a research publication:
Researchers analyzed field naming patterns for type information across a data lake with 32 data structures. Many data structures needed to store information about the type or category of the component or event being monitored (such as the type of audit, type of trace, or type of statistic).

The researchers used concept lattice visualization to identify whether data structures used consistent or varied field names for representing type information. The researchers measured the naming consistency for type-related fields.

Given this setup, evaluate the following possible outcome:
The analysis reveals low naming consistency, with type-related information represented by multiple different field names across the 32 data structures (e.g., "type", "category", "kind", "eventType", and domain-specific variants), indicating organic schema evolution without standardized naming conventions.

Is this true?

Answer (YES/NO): YES